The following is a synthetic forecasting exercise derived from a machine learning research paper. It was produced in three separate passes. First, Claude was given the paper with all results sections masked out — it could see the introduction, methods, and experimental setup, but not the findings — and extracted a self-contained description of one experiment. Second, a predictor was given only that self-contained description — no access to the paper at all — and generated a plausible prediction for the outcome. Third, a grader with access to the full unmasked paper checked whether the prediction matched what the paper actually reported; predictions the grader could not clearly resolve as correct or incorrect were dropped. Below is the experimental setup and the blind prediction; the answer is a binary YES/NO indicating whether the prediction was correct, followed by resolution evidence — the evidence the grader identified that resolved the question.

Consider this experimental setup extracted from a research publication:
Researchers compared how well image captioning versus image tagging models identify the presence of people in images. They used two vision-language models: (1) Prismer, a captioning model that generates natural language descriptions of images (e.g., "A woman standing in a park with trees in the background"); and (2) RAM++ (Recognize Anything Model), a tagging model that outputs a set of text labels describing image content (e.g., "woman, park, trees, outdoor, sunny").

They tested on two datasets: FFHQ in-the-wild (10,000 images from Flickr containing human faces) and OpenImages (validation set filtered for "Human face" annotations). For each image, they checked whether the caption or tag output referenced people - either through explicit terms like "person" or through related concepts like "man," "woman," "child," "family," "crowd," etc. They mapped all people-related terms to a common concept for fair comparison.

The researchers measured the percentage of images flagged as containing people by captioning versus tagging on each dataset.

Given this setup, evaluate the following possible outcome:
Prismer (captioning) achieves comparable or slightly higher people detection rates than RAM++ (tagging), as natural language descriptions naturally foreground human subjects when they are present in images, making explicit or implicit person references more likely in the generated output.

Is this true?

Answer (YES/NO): NO